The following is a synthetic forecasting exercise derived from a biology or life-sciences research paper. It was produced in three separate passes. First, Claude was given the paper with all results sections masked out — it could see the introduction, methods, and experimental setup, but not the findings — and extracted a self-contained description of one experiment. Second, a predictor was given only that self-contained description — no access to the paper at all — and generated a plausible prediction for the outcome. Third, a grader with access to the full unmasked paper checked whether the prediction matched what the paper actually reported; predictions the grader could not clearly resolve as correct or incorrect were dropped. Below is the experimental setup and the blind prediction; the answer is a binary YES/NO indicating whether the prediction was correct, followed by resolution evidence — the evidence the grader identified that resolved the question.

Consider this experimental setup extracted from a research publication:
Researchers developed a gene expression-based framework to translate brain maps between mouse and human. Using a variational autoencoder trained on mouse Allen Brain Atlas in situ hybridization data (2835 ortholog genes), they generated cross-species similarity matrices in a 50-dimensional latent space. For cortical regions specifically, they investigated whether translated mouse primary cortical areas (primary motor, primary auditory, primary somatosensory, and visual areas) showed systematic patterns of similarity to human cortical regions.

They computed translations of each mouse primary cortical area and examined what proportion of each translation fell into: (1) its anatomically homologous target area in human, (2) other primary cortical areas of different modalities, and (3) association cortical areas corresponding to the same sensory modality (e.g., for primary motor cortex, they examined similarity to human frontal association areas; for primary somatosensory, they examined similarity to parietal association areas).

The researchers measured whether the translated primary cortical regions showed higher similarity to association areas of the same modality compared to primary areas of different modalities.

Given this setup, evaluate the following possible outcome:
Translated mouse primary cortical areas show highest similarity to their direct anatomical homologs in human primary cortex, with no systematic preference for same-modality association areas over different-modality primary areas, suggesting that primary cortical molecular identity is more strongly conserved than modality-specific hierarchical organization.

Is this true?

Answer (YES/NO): NO